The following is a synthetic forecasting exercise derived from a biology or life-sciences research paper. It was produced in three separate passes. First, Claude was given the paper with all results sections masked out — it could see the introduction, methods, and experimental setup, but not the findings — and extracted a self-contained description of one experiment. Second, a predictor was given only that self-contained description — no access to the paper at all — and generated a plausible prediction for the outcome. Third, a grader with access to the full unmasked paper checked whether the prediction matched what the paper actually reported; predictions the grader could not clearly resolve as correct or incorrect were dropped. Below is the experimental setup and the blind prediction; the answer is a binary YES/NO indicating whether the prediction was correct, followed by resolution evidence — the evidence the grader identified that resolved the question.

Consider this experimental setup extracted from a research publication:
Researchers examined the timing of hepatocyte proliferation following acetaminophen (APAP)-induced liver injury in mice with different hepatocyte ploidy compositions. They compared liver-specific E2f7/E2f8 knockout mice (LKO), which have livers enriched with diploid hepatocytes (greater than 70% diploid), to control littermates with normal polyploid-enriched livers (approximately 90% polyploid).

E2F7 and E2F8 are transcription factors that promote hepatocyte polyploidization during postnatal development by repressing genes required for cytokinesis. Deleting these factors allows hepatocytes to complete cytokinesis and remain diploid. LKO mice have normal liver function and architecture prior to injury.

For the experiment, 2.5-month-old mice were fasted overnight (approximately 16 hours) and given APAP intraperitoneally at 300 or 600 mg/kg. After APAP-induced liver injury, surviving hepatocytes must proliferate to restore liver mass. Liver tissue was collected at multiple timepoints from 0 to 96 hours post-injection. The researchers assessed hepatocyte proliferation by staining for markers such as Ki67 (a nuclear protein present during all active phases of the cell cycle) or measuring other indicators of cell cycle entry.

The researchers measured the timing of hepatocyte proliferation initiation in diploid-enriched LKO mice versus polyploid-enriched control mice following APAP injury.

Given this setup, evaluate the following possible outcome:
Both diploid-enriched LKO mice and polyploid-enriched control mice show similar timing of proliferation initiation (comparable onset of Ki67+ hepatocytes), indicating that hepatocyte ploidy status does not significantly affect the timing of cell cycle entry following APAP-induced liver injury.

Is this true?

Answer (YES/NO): NO